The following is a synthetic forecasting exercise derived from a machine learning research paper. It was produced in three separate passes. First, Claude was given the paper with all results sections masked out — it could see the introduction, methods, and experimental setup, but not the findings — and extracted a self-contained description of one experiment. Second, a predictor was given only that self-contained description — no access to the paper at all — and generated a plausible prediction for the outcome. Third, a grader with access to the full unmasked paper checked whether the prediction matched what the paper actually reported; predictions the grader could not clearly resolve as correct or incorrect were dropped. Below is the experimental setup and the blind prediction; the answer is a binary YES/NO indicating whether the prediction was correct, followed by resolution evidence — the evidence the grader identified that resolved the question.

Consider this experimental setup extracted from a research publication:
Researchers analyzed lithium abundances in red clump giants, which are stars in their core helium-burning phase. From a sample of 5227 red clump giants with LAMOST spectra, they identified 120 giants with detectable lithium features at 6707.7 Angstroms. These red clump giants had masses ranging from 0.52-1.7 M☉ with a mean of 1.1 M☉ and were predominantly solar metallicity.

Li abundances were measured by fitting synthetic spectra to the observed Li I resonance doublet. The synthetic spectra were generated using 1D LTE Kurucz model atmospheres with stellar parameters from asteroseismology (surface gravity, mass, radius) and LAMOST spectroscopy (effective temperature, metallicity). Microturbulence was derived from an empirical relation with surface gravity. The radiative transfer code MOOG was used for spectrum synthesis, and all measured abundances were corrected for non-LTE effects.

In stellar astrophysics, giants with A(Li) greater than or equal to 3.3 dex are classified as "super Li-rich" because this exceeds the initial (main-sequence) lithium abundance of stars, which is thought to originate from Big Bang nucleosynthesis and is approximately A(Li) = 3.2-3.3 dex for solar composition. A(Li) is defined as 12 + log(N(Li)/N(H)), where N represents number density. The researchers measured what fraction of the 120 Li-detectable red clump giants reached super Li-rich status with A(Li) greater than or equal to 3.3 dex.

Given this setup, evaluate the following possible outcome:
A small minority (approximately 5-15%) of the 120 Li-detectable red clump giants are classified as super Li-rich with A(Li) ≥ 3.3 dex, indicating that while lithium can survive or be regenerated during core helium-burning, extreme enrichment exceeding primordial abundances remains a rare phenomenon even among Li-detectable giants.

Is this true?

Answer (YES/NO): NO